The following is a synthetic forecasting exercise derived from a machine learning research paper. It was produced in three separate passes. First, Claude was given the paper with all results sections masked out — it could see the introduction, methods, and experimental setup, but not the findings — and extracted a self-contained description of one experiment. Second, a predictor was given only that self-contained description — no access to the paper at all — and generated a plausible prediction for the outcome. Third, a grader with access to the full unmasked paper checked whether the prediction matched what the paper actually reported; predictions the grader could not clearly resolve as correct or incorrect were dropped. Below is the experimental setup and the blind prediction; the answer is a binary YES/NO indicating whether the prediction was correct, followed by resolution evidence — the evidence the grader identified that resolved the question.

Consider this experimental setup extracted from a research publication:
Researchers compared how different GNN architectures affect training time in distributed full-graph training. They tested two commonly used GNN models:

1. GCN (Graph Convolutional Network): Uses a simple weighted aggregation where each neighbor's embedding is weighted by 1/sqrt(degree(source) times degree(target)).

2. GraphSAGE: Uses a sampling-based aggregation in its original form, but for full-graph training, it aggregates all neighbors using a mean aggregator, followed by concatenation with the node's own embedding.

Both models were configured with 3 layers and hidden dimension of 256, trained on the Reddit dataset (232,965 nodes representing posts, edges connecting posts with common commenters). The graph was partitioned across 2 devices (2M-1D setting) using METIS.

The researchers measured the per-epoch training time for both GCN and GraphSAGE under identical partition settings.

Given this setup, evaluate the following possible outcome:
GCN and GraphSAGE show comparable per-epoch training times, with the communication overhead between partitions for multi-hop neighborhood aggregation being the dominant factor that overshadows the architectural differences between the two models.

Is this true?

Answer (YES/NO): YES